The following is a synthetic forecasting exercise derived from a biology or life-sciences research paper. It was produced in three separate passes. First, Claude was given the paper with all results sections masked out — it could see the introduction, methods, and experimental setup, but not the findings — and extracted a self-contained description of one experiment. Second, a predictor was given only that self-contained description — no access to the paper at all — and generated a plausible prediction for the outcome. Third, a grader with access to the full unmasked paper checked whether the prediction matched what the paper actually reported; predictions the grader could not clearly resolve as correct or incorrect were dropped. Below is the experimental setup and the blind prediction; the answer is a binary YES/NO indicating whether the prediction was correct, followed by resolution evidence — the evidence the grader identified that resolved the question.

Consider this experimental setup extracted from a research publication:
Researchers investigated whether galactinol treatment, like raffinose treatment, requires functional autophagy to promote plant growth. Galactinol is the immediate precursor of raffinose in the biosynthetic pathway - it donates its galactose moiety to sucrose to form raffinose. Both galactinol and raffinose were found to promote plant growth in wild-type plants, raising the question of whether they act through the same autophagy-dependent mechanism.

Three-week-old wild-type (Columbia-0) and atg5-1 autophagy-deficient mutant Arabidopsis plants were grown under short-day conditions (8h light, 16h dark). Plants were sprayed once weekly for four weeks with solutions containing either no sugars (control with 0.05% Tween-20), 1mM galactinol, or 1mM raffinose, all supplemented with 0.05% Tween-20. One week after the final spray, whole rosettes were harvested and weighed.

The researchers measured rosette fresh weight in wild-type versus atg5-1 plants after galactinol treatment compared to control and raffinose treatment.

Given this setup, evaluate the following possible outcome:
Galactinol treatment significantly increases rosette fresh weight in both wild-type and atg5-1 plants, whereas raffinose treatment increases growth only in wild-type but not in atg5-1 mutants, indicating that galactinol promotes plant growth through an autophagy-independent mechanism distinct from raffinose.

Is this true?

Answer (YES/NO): NO